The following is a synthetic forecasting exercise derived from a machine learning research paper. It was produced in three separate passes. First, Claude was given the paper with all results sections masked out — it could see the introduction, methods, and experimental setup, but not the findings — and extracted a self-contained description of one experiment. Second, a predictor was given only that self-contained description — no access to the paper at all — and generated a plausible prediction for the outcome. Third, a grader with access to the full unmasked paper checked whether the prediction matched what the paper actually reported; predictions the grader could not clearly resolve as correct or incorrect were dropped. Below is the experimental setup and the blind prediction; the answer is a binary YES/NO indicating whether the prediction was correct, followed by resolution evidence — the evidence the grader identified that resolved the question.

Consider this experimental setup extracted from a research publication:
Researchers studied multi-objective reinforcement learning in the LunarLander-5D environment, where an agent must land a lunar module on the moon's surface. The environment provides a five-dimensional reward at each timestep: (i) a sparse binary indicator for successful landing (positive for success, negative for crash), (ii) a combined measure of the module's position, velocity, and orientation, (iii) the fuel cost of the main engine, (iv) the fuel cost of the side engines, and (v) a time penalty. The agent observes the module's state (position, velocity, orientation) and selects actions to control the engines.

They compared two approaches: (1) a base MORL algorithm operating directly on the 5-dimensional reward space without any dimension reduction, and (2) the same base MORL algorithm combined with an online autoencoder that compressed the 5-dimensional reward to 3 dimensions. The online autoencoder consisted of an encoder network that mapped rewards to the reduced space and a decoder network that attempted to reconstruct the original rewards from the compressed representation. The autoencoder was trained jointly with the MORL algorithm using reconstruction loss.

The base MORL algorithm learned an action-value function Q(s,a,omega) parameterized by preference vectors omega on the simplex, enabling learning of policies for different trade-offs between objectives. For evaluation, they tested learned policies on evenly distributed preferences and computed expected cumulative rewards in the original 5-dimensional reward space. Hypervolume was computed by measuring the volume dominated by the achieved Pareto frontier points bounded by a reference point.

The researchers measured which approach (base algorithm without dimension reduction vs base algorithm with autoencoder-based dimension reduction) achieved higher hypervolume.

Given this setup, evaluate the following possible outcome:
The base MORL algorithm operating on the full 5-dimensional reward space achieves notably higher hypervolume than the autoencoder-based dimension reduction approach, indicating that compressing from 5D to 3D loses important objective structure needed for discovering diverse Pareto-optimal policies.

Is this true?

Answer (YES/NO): YES